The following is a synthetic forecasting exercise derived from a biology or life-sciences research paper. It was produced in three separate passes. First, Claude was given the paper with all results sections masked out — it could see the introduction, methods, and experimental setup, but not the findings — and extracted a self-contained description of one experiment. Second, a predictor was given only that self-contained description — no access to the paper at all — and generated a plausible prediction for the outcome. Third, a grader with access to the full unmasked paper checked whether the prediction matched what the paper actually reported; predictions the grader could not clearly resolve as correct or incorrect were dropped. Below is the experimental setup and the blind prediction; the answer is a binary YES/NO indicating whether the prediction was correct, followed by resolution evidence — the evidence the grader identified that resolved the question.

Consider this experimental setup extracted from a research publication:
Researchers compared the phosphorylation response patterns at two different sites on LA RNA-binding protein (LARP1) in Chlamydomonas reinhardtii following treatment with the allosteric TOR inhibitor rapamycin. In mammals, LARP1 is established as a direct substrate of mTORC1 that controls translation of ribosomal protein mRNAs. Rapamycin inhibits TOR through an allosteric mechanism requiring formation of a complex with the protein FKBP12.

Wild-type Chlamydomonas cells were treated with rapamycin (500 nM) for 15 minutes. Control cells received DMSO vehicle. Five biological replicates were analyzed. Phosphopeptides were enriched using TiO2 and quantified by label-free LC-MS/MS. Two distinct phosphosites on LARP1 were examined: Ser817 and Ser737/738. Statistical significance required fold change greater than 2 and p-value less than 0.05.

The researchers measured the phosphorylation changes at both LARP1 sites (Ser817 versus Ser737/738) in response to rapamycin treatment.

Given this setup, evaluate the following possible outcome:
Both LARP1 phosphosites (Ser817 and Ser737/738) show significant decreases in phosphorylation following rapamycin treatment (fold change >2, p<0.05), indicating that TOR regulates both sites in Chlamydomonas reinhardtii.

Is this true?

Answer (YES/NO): NO